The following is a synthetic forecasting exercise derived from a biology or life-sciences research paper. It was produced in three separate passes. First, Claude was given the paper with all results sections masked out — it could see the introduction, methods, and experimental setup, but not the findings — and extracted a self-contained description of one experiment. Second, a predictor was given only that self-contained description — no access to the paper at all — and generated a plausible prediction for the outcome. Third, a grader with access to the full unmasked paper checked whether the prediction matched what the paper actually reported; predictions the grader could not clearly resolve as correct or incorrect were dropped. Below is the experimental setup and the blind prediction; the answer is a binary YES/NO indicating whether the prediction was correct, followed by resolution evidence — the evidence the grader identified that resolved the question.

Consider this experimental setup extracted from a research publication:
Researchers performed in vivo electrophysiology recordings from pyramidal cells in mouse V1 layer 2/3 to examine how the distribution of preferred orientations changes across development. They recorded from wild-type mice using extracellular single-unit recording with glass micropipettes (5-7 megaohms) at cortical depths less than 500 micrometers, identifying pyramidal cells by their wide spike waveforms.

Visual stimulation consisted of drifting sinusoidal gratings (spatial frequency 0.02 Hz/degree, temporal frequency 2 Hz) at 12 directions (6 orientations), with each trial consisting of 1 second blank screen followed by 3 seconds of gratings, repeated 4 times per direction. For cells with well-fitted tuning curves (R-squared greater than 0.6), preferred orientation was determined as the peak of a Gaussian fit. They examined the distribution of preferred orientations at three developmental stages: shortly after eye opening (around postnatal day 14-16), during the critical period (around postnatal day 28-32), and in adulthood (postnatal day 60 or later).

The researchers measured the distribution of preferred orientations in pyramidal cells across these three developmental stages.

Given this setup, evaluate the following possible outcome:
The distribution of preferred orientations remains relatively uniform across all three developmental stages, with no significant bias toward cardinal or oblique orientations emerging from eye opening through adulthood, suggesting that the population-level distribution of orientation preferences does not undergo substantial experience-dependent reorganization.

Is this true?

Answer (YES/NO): NO